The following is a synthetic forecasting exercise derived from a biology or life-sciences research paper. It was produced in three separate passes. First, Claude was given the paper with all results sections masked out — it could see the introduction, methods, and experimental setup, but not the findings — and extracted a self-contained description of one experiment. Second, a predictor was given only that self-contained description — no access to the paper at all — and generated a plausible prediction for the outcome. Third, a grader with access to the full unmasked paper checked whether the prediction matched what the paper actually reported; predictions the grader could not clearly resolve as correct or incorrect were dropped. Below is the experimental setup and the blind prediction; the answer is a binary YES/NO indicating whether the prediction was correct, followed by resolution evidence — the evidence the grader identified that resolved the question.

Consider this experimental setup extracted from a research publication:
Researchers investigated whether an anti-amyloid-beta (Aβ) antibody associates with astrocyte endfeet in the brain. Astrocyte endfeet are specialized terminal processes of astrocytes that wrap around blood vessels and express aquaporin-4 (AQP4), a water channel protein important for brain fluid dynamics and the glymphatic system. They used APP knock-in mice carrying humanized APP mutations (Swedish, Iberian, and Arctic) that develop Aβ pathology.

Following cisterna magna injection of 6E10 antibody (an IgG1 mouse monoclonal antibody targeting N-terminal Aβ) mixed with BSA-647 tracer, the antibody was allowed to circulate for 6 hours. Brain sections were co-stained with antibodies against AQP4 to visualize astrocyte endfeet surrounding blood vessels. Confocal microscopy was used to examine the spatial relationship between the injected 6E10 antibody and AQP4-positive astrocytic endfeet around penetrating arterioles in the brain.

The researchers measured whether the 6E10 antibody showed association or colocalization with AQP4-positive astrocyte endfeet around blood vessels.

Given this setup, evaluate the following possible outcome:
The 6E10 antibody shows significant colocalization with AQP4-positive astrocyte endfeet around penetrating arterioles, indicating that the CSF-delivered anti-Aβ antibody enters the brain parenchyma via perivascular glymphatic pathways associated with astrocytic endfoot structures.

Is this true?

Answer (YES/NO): YES